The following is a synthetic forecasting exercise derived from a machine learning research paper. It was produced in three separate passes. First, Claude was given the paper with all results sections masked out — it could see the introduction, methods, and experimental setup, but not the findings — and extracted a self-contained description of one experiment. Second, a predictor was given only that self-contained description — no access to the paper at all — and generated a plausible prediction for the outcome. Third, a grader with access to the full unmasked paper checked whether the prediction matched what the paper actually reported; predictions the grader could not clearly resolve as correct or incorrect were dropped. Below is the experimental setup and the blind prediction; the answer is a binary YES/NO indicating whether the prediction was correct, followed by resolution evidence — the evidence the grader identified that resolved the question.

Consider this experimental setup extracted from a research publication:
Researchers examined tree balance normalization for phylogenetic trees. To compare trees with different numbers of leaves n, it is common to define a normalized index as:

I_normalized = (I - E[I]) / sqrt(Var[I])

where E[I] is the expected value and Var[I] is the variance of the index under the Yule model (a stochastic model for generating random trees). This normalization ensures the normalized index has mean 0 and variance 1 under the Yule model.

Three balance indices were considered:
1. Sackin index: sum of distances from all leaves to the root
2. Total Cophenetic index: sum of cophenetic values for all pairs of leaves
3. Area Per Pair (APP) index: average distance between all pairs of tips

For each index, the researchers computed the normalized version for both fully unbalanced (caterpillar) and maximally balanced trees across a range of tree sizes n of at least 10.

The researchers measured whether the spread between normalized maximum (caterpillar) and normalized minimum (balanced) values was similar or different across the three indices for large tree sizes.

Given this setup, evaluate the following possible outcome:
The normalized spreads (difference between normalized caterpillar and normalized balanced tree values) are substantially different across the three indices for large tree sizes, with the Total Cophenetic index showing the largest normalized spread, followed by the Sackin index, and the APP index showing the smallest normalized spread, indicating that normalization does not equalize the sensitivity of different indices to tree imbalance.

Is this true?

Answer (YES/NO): NO